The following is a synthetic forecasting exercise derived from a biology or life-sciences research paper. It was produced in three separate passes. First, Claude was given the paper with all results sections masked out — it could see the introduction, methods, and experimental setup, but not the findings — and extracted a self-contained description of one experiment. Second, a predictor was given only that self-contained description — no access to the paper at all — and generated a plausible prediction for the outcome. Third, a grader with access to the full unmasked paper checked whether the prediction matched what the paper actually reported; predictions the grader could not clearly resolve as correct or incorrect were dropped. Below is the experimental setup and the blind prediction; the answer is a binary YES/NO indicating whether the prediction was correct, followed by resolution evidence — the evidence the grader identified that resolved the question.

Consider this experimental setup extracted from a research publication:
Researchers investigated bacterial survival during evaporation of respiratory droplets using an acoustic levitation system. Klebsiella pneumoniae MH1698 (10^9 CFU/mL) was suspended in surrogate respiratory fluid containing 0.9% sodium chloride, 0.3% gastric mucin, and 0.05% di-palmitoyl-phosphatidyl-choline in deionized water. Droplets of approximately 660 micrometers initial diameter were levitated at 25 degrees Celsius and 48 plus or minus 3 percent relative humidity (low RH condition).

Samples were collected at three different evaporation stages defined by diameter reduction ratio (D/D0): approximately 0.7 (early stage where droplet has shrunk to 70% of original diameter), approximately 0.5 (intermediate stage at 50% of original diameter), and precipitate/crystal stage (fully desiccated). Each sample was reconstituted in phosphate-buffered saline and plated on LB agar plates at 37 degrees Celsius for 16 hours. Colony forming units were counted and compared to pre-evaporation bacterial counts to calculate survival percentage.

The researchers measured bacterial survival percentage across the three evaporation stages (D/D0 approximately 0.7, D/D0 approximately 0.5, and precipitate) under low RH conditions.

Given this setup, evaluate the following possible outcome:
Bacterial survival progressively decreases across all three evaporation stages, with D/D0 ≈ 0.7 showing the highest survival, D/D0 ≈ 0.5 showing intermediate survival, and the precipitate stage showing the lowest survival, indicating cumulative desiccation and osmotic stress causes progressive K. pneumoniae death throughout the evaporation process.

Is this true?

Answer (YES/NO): YES